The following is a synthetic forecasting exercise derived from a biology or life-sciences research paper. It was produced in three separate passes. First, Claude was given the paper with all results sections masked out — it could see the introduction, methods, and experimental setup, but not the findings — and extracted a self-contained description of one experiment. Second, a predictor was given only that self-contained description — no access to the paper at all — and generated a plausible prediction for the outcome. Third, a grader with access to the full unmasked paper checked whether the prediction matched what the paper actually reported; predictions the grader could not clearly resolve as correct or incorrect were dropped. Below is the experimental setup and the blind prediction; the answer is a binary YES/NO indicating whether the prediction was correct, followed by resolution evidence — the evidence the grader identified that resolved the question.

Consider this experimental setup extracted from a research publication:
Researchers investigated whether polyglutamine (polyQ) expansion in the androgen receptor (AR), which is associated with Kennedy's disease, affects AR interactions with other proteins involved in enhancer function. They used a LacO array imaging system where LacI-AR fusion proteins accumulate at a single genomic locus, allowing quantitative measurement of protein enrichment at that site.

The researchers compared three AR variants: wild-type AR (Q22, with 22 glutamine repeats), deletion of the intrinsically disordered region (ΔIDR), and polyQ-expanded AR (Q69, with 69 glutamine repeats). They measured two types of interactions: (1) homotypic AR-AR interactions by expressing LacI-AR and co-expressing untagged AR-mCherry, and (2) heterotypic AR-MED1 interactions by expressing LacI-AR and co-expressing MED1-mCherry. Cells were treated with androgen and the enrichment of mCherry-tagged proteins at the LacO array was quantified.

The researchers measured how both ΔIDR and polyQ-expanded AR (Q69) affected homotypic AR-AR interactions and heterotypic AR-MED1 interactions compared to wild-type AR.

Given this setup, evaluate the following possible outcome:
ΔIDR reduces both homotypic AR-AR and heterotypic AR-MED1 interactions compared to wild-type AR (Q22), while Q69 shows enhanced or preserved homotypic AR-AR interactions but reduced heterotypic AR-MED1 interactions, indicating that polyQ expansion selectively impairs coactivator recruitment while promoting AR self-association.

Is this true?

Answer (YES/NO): YES